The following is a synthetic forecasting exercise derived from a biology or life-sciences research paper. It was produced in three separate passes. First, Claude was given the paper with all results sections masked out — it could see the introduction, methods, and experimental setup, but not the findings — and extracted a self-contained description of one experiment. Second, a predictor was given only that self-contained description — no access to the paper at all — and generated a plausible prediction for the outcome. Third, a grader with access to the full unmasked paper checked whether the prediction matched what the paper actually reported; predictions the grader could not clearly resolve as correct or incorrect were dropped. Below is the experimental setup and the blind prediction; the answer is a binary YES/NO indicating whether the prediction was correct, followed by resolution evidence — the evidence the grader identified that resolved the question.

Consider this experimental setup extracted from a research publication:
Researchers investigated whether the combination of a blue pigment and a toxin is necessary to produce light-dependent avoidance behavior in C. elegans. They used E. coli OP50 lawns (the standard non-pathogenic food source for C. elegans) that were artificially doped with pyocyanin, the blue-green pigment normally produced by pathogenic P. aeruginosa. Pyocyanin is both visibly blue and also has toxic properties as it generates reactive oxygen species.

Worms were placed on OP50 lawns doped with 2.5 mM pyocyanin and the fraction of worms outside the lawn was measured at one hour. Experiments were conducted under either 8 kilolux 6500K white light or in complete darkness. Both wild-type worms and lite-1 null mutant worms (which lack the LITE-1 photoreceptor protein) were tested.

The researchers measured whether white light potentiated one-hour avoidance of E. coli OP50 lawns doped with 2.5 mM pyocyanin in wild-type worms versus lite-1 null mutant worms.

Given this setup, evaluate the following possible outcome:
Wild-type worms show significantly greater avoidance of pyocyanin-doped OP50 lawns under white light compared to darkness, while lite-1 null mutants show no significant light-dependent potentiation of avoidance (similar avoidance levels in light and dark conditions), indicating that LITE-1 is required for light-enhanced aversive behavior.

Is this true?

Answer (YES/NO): YES